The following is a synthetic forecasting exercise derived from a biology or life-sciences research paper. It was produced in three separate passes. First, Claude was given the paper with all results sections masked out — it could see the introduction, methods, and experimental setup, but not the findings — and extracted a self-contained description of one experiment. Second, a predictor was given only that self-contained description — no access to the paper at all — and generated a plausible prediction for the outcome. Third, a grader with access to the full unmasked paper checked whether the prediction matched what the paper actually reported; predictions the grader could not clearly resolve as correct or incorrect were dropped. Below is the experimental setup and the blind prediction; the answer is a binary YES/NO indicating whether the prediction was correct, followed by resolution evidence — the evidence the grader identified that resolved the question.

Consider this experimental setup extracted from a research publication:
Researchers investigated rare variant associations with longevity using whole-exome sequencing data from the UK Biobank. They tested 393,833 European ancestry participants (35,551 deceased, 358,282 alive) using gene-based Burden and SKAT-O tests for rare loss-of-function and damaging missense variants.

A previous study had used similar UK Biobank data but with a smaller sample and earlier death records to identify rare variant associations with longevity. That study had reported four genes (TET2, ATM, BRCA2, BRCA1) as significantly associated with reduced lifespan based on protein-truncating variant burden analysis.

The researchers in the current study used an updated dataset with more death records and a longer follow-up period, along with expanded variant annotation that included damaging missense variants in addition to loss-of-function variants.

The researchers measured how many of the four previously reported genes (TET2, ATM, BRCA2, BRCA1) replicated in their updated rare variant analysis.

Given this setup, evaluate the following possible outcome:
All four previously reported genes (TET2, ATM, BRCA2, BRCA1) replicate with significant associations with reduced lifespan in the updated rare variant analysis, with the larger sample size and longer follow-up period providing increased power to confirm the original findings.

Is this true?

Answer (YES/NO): YES